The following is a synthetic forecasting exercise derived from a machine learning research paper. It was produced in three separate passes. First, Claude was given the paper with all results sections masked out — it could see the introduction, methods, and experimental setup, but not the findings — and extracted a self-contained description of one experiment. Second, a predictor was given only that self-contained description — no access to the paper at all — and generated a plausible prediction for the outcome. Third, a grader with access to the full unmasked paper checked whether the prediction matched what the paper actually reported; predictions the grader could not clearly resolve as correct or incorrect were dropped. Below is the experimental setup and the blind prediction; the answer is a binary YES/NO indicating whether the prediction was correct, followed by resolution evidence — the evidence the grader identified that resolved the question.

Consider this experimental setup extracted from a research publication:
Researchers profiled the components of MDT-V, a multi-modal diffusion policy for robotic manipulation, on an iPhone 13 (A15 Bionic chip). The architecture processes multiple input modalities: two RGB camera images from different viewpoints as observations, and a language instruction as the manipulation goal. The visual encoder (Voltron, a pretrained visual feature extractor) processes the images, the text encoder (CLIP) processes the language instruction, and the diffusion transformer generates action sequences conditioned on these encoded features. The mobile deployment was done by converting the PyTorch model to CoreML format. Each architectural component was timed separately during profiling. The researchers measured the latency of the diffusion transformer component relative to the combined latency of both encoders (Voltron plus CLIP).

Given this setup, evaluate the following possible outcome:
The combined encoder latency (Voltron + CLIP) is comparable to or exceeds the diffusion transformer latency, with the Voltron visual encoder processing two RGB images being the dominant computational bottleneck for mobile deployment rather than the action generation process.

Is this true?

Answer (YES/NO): NO